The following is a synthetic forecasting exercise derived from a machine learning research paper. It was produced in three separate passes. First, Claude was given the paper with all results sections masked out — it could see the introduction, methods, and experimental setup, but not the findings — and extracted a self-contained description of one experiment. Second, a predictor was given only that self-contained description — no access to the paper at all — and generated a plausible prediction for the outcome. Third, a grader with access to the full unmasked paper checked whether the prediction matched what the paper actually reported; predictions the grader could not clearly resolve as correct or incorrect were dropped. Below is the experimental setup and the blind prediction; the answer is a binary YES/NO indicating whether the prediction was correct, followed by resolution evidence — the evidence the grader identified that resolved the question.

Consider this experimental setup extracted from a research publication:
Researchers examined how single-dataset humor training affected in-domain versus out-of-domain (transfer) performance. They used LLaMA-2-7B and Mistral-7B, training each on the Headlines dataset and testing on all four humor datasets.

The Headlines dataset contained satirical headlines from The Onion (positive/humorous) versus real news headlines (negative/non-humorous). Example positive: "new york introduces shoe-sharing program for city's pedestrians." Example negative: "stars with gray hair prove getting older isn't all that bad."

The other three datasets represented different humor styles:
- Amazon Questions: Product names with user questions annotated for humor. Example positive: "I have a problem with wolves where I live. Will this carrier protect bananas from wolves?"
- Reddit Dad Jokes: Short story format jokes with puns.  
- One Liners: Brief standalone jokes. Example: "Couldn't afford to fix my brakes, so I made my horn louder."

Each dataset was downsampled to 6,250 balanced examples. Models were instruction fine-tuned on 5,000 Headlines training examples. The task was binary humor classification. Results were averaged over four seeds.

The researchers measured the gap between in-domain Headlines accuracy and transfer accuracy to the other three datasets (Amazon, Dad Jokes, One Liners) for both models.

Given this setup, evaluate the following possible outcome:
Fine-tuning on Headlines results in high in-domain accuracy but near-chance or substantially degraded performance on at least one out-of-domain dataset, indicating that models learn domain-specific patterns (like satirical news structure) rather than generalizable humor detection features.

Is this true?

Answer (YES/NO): YES